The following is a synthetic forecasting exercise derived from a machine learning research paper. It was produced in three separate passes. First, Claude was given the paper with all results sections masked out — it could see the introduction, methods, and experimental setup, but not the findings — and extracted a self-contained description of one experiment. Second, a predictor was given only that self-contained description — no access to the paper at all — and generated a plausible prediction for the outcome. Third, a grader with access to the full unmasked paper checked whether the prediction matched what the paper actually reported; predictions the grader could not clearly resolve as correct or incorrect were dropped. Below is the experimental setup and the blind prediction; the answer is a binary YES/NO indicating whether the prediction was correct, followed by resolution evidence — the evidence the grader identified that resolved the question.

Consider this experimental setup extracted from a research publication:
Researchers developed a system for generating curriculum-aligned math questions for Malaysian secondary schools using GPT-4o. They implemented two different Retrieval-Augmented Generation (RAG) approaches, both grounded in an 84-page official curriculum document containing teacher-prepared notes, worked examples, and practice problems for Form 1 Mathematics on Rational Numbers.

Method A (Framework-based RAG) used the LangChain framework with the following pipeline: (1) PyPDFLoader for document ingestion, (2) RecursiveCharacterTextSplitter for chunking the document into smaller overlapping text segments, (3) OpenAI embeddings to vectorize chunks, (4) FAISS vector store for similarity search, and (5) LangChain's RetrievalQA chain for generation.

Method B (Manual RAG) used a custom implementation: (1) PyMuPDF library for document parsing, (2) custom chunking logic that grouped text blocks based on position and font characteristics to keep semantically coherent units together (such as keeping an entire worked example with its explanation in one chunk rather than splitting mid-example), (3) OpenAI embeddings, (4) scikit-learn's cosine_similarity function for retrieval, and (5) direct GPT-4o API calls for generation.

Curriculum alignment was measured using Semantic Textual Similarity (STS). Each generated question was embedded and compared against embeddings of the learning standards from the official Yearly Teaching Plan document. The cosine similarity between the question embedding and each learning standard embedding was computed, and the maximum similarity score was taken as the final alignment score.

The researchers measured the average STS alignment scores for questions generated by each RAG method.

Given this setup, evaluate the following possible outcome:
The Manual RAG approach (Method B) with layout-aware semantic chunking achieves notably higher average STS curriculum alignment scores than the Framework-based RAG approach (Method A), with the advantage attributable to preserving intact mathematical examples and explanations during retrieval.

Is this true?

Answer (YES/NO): NO